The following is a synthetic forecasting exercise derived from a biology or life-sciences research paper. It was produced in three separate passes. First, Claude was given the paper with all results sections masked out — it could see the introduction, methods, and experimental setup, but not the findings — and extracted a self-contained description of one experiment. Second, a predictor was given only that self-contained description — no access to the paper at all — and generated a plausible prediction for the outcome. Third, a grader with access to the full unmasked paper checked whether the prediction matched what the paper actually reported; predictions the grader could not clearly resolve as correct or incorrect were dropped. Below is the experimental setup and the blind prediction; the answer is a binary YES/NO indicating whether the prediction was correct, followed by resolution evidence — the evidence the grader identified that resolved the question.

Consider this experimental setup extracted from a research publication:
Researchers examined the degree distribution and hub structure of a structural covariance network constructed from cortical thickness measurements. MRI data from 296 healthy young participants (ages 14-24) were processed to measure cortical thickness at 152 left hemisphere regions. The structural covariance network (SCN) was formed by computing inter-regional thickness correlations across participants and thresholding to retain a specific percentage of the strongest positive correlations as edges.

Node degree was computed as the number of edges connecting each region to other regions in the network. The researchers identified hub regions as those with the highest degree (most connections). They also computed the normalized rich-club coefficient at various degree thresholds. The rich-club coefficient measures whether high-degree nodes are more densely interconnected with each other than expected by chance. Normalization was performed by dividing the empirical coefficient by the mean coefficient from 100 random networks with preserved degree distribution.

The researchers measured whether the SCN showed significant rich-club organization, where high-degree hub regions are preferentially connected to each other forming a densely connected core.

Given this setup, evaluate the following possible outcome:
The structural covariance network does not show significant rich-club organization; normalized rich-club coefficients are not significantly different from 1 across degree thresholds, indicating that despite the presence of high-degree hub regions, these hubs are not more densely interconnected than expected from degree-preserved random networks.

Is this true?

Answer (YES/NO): NO